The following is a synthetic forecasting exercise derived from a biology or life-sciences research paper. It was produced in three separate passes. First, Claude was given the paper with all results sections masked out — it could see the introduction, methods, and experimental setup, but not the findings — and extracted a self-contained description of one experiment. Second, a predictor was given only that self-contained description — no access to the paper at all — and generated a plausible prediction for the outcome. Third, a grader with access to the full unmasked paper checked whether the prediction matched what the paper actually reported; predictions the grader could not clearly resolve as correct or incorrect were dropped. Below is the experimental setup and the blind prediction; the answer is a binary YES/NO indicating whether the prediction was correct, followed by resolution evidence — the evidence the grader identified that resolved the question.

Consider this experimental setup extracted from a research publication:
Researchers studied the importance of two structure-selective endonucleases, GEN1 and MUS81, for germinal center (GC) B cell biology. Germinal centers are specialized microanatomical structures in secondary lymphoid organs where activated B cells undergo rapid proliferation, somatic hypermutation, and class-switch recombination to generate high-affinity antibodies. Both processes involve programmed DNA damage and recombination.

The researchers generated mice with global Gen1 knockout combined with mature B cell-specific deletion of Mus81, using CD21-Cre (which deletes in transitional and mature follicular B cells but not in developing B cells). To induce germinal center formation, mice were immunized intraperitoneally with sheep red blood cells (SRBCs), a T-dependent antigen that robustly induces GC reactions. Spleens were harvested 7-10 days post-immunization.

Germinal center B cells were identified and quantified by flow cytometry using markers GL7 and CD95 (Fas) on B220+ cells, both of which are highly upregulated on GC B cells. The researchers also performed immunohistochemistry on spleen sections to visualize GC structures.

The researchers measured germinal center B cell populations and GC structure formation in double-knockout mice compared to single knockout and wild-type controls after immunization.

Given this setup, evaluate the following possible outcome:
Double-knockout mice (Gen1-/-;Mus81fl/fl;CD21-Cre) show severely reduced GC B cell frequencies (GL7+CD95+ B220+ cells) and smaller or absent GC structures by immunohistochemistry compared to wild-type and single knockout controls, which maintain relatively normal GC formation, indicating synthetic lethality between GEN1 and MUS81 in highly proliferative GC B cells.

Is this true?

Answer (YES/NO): YES